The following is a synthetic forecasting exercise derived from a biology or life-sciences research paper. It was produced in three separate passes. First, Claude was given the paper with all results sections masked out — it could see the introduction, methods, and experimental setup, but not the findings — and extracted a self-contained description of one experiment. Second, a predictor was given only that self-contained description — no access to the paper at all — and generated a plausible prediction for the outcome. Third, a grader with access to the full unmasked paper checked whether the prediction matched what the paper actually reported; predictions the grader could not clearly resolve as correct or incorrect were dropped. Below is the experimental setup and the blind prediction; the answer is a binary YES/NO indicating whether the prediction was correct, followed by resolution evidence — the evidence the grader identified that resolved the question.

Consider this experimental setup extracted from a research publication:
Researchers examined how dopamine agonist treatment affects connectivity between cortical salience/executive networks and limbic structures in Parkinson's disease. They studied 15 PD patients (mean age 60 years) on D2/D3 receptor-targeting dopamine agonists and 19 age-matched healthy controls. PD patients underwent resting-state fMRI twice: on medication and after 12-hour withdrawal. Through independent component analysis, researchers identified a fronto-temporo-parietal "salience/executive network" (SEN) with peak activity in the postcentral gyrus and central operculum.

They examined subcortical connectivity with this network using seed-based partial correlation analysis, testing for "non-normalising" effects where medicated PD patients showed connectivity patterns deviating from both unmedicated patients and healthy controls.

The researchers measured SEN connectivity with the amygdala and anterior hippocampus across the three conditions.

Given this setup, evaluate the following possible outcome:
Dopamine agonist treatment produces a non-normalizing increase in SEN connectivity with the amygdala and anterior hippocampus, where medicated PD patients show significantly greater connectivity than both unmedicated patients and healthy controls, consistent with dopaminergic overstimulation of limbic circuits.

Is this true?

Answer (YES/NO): NO